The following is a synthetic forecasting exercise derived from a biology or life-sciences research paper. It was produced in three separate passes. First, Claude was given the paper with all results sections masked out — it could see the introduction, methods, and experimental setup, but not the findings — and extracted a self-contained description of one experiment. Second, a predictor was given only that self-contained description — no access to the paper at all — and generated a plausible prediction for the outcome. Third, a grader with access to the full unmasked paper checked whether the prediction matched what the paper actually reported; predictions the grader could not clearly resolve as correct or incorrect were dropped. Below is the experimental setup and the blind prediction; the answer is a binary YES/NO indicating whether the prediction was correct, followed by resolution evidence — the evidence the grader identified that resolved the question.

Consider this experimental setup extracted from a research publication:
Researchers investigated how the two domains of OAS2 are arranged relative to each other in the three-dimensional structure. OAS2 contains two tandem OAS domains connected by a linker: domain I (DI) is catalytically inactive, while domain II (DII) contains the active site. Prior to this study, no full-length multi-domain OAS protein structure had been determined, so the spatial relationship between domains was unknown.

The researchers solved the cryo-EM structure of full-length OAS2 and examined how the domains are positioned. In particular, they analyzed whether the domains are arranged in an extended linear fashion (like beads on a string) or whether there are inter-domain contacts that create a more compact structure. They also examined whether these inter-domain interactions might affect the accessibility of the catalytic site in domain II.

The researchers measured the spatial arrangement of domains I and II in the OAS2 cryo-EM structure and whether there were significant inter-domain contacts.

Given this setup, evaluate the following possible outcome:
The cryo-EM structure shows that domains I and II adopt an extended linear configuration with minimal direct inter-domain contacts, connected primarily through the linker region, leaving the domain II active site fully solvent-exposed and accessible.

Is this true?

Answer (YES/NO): NO